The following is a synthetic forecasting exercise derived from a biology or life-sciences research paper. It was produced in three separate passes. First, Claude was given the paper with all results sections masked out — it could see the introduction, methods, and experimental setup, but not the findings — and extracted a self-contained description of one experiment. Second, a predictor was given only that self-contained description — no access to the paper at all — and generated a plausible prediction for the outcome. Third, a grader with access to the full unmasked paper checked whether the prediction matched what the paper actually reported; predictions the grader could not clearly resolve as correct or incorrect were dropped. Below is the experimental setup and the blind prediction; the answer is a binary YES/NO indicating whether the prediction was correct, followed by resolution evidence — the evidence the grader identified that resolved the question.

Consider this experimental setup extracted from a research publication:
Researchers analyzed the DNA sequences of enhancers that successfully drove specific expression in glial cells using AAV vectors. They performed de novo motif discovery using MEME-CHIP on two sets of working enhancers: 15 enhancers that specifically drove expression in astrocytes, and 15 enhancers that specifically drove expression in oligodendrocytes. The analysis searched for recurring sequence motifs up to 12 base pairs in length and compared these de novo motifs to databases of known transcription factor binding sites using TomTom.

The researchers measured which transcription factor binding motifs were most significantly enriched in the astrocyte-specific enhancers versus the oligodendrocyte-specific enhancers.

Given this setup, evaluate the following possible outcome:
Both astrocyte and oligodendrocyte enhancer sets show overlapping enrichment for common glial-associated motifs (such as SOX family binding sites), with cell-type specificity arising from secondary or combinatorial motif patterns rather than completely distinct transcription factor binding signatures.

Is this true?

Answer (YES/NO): NO